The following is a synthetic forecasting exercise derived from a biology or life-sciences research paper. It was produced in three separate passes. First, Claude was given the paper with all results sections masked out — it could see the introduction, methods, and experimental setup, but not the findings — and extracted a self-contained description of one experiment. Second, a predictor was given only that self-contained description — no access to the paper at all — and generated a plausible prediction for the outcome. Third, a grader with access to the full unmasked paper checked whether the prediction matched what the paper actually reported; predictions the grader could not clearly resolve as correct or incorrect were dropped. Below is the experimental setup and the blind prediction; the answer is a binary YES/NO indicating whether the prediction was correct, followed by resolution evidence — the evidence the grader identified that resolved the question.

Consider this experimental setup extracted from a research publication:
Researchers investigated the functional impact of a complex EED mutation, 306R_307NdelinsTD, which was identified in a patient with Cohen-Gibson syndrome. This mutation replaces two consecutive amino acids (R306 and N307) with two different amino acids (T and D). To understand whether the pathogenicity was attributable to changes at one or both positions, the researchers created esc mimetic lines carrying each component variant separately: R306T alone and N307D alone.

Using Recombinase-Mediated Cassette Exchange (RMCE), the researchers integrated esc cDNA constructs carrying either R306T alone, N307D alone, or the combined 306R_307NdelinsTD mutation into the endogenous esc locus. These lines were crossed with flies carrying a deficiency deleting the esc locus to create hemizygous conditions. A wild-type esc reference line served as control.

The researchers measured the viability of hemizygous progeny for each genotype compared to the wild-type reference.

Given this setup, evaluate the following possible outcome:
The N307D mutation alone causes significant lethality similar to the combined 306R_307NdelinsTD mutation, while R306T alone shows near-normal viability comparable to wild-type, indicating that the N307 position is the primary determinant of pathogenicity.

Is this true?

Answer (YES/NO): NO